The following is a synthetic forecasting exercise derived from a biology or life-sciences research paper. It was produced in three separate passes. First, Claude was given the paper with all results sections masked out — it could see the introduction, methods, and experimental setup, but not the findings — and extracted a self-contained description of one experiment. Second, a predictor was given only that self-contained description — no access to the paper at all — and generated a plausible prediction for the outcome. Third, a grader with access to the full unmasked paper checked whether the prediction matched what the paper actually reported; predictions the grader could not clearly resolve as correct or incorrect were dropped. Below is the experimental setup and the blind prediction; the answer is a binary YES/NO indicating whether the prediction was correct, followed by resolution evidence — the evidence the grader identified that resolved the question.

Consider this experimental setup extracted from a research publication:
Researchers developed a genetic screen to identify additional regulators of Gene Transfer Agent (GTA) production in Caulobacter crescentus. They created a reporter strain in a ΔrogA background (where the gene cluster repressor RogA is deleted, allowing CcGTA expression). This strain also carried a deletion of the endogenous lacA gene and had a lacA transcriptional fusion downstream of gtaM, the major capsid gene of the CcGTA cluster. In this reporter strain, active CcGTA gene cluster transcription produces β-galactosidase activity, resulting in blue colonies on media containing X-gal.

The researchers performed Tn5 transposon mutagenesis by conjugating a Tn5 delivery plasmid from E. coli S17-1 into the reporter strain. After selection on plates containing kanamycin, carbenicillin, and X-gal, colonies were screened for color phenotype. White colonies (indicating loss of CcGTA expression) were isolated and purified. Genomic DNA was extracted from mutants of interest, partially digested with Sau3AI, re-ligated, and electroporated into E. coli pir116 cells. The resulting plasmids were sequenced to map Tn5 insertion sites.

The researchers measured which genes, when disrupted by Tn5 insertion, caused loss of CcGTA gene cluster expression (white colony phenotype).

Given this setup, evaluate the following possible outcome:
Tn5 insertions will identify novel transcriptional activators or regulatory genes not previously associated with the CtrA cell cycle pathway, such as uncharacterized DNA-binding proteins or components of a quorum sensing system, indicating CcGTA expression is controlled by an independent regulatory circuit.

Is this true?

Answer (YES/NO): NO